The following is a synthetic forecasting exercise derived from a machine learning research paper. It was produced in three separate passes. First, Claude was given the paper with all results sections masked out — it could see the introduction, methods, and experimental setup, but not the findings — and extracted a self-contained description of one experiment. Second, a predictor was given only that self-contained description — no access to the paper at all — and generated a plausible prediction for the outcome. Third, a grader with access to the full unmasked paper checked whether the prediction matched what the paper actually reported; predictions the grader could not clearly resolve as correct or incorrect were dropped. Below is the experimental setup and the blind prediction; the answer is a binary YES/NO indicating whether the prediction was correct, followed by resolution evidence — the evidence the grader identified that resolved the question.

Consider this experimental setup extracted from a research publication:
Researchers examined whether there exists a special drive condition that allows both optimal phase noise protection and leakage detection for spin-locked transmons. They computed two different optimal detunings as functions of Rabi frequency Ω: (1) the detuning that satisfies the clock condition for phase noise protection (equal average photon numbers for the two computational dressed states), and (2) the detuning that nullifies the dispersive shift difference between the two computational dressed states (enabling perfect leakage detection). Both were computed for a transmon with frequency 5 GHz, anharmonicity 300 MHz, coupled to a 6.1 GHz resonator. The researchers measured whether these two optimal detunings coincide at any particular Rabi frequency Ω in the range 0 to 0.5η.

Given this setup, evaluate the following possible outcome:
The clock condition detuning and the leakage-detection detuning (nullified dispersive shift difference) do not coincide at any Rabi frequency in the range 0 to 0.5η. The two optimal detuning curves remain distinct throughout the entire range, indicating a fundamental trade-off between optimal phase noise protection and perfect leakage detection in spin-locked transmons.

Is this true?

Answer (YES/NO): NO